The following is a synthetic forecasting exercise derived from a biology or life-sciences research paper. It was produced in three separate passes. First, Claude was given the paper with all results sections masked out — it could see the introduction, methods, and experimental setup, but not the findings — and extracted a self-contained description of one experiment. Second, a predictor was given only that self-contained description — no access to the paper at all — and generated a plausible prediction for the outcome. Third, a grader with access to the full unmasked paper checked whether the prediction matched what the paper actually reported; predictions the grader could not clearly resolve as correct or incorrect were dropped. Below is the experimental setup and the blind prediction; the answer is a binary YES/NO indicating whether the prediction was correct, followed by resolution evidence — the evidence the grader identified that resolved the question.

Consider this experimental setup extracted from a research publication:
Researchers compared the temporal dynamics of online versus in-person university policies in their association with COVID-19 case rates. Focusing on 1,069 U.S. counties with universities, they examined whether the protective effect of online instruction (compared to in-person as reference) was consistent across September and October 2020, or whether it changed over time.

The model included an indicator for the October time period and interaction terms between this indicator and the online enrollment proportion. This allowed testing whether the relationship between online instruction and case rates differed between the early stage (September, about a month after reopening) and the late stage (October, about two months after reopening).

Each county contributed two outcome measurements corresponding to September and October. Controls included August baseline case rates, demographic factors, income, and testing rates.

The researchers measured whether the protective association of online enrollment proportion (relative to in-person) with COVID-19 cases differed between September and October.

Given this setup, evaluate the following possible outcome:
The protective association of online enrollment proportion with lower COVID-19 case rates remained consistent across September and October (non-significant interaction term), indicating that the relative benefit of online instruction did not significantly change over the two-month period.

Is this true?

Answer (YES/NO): NO